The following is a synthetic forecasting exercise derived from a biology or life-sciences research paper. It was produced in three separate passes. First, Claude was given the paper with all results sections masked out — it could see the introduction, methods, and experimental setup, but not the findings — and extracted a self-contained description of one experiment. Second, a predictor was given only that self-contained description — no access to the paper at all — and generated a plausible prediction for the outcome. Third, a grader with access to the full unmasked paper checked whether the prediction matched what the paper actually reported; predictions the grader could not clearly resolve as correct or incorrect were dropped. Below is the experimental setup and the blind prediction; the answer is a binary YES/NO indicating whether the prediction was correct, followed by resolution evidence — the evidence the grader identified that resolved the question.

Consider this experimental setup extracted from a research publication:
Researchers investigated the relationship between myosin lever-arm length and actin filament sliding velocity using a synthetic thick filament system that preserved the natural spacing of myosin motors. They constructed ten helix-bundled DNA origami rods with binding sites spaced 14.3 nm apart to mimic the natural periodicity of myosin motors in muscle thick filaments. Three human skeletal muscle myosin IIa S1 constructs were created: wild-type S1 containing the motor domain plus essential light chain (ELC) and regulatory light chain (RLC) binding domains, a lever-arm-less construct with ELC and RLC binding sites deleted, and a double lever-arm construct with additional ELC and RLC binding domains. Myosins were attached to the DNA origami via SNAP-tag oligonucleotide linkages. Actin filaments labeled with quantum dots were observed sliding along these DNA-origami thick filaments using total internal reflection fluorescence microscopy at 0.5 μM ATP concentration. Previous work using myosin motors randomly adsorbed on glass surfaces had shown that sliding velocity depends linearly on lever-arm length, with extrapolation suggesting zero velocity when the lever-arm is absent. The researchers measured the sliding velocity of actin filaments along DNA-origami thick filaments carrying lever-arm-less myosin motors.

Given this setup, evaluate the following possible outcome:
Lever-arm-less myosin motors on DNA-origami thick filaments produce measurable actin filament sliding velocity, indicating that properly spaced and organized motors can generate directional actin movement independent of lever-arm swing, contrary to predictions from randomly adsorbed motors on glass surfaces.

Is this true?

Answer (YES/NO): YES